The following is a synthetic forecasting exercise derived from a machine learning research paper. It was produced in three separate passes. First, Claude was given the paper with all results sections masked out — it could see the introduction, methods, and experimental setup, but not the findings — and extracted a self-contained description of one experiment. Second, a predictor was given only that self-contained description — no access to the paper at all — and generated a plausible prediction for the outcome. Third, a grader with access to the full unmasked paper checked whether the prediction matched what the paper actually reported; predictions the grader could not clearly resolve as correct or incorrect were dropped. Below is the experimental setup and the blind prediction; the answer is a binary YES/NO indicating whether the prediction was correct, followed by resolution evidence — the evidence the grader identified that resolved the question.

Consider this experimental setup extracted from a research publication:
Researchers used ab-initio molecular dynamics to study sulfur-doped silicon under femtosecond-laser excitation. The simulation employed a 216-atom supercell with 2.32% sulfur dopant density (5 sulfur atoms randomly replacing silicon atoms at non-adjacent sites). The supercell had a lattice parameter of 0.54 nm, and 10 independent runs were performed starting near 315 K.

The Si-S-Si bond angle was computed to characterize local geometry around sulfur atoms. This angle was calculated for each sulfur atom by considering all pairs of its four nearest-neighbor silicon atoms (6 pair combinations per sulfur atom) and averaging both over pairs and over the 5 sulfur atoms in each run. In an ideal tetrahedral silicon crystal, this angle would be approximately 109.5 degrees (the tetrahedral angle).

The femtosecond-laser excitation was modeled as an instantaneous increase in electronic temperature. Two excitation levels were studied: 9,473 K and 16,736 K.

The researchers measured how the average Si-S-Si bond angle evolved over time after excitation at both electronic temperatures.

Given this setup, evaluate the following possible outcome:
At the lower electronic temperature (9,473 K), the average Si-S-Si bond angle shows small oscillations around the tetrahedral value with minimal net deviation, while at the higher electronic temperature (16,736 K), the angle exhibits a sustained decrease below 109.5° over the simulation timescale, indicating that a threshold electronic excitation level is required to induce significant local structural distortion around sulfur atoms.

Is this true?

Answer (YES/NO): NO